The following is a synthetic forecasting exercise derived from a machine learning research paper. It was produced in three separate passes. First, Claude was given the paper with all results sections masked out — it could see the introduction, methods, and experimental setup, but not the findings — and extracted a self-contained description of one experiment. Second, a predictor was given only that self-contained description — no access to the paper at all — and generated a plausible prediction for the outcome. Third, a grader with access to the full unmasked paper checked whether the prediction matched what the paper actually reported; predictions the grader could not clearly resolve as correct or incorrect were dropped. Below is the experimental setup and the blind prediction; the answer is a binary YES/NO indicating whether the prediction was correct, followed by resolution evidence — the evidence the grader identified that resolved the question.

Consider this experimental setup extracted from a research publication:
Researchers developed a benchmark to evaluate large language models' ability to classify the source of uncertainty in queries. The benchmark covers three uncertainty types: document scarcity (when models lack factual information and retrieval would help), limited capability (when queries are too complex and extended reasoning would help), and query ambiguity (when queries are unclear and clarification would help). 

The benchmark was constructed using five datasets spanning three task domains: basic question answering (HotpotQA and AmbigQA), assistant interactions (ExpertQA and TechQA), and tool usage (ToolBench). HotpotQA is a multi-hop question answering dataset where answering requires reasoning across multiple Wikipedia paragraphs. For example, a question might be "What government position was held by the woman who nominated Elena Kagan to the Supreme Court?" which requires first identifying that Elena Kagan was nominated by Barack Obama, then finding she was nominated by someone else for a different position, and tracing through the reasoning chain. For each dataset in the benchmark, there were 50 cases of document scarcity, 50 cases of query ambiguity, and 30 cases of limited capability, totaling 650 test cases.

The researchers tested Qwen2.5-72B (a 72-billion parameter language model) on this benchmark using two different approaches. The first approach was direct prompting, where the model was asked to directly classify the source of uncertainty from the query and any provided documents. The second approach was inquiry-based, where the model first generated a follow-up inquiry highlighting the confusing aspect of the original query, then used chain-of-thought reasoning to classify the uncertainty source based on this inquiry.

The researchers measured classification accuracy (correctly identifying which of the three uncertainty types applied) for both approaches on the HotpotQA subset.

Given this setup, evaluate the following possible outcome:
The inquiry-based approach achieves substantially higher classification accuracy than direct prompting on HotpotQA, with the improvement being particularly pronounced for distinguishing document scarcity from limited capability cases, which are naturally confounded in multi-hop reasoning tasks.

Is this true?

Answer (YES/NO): NO